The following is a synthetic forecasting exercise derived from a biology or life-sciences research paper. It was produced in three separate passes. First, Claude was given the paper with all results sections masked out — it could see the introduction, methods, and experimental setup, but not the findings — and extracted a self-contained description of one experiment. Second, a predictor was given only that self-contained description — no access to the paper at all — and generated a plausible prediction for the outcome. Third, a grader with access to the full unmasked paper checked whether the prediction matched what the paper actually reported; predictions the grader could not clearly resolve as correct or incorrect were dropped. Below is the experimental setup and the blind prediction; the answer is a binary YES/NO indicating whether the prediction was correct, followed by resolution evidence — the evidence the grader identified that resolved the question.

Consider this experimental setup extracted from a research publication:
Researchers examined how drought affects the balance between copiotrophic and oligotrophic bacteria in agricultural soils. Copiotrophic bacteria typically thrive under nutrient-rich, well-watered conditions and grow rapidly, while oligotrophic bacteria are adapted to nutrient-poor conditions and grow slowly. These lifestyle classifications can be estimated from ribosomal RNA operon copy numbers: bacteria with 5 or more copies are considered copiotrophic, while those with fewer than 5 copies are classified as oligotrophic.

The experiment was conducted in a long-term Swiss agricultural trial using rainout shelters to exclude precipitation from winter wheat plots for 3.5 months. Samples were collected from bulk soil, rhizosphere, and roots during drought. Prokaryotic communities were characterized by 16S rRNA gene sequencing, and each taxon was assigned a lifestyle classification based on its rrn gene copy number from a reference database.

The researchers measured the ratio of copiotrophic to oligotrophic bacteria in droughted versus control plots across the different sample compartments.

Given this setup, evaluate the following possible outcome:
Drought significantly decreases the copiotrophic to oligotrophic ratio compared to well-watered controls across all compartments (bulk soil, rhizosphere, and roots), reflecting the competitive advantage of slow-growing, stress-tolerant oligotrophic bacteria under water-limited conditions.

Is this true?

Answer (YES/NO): NO